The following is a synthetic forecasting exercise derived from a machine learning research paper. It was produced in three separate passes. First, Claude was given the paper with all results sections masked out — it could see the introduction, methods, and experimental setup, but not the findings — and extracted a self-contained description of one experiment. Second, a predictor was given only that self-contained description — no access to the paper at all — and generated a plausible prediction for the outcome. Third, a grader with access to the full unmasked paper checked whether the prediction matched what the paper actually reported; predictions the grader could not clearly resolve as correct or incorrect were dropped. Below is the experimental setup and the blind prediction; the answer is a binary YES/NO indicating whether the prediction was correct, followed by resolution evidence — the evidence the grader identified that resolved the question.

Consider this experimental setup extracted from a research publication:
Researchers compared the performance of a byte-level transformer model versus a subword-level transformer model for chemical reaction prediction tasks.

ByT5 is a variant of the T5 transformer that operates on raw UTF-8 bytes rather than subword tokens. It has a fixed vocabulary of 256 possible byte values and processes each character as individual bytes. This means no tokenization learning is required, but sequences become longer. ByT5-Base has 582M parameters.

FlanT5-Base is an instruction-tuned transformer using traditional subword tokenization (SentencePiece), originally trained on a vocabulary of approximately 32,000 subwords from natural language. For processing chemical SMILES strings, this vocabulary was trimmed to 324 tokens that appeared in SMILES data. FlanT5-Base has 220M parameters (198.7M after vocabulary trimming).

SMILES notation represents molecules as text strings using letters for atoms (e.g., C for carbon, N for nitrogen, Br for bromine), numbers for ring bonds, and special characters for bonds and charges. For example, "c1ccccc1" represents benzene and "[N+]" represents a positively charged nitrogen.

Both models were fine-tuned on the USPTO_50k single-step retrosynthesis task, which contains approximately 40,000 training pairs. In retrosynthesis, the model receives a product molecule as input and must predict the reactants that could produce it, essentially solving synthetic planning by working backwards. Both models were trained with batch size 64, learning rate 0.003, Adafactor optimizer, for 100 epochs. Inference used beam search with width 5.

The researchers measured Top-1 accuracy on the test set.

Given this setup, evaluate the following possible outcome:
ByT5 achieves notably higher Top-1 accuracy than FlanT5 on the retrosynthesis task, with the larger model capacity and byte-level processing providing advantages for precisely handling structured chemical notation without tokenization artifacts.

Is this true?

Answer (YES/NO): NO